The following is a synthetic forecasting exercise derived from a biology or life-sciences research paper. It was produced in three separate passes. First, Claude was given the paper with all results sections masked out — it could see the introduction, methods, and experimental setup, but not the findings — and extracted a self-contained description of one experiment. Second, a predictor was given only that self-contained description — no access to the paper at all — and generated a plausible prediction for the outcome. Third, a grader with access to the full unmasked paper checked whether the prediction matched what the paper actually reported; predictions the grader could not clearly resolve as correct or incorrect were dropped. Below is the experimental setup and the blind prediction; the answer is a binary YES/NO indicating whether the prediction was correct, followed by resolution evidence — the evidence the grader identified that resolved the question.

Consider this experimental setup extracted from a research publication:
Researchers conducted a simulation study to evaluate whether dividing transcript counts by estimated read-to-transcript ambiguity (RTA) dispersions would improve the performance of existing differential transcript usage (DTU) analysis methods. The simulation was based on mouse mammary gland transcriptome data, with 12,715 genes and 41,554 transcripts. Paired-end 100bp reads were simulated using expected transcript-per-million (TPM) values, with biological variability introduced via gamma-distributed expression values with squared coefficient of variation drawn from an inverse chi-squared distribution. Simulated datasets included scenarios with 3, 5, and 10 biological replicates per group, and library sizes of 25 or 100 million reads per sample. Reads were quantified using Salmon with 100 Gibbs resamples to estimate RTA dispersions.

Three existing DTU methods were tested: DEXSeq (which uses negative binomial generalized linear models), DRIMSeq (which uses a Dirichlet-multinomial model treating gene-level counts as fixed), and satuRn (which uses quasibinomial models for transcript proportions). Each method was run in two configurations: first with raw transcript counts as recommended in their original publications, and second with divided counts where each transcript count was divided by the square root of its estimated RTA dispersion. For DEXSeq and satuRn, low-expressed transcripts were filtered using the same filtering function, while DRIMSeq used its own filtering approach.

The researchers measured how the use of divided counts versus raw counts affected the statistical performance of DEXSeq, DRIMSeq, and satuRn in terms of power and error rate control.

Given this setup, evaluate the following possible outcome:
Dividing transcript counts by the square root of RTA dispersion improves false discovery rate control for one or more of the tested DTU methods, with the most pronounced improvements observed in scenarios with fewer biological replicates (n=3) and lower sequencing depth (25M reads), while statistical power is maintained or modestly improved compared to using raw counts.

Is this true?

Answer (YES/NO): NO